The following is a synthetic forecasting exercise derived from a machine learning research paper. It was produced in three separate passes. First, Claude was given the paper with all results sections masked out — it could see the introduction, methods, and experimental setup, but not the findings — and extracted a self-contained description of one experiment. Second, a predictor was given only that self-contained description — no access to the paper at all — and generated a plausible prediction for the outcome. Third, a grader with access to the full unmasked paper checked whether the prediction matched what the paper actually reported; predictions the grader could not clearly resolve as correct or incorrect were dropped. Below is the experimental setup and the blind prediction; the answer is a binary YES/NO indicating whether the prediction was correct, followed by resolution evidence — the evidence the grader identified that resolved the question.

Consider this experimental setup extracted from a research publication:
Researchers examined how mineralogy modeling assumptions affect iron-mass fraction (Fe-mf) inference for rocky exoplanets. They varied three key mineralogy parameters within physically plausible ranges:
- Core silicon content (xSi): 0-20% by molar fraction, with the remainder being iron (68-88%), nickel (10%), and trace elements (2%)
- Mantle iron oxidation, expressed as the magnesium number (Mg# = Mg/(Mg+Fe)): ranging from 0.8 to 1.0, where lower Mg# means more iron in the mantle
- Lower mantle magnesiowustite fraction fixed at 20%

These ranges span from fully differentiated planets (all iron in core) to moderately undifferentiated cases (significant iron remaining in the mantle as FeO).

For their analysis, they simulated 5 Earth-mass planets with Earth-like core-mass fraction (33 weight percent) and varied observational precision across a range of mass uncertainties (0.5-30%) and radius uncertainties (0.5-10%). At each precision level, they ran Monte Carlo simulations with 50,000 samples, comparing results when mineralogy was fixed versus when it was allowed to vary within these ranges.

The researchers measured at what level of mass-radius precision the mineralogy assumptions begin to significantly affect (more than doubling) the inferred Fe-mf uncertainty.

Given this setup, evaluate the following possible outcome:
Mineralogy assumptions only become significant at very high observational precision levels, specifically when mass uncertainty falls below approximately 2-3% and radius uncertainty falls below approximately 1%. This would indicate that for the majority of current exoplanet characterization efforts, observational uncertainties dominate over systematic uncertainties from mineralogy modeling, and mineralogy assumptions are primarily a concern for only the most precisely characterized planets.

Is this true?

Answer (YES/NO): NO